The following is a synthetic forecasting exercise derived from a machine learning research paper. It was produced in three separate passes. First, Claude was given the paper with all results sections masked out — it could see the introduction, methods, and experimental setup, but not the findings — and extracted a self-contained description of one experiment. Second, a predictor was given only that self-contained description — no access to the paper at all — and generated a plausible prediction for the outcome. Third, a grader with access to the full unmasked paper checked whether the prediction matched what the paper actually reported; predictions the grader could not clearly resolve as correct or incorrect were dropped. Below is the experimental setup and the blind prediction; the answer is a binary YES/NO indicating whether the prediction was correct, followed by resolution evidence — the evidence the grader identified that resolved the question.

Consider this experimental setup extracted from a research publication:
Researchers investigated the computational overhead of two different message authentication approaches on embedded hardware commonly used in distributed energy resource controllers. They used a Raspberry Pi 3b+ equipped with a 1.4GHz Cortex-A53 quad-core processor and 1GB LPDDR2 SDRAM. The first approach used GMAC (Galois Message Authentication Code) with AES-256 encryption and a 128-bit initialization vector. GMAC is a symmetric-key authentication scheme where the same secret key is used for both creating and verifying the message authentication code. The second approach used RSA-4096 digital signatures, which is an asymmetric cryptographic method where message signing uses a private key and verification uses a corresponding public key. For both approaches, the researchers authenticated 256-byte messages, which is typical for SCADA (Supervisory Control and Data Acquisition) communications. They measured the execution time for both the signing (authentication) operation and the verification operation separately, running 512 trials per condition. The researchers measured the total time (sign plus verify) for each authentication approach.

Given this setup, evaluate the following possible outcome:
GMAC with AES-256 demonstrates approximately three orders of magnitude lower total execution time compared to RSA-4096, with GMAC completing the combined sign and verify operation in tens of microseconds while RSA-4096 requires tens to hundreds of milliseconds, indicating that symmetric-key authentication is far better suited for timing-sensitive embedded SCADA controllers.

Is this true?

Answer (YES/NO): NO